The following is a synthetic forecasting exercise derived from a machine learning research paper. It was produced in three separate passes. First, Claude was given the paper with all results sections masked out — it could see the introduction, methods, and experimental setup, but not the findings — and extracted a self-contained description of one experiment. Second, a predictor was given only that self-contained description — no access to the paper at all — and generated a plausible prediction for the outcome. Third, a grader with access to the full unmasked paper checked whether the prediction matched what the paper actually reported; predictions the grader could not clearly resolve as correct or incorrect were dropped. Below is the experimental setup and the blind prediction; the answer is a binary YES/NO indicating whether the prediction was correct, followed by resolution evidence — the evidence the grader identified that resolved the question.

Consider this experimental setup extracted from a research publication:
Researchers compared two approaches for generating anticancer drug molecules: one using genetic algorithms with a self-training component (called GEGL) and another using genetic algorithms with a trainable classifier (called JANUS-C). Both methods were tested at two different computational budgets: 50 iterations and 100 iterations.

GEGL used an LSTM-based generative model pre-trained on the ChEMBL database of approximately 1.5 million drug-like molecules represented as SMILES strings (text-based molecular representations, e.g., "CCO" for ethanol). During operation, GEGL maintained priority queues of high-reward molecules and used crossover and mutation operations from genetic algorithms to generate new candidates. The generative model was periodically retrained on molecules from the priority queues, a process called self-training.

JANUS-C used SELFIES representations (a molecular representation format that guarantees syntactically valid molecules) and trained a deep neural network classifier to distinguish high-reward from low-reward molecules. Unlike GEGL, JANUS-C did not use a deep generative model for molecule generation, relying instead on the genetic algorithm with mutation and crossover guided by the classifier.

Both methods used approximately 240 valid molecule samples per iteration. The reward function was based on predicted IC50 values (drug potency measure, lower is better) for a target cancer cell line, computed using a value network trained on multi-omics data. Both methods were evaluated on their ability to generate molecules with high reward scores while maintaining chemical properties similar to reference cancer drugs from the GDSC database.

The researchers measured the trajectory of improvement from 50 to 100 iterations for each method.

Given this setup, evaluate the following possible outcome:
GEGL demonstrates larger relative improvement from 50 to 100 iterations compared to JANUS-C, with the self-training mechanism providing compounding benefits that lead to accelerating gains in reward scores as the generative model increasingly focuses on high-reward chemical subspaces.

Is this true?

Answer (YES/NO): NO